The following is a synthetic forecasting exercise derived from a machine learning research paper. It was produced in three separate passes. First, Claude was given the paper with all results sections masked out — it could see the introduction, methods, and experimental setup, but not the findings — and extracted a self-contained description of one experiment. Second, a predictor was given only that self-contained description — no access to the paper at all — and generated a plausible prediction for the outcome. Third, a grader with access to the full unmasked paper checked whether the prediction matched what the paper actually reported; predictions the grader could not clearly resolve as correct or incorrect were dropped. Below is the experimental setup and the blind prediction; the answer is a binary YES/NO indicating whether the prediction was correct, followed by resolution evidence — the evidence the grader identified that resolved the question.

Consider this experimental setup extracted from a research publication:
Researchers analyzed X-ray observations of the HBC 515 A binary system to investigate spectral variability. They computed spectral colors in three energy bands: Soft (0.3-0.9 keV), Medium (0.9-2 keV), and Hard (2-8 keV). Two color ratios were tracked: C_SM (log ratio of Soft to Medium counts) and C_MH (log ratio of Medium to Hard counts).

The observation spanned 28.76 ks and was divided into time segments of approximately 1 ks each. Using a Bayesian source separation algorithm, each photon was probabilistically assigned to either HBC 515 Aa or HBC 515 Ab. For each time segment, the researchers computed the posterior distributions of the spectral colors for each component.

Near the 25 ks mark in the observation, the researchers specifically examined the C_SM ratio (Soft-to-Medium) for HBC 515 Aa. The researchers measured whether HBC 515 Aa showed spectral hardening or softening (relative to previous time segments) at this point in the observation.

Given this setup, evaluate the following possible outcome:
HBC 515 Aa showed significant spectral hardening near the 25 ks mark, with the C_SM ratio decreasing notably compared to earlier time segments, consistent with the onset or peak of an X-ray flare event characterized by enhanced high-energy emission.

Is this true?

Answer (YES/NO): NO